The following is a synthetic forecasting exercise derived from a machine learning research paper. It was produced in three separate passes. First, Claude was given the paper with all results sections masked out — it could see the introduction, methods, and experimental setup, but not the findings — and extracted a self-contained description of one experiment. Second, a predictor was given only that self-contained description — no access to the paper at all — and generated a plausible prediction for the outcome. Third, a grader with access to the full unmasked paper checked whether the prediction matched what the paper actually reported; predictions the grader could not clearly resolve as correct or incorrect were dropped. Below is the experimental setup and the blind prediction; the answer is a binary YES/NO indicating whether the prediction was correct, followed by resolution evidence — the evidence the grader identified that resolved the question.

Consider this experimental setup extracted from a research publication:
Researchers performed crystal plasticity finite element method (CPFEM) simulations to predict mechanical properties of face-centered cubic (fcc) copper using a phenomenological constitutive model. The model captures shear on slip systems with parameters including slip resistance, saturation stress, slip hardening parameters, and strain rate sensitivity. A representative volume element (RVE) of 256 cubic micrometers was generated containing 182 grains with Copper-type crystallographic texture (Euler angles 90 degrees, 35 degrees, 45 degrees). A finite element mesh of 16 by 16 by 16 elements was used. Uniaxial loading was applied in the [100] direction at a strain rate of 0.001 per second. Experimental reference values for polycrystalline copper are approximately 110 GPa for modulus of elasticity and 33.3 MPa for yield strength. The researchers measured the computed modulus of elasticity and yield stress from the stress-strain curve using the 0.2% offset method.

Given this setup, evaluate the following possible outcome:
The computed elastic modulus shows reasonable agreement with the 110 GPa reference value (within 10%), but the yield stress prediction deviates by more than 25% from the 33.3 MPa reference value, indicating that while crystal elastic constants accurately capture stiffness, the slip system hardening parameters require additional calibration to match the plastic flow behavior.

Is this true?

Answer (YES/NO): NO